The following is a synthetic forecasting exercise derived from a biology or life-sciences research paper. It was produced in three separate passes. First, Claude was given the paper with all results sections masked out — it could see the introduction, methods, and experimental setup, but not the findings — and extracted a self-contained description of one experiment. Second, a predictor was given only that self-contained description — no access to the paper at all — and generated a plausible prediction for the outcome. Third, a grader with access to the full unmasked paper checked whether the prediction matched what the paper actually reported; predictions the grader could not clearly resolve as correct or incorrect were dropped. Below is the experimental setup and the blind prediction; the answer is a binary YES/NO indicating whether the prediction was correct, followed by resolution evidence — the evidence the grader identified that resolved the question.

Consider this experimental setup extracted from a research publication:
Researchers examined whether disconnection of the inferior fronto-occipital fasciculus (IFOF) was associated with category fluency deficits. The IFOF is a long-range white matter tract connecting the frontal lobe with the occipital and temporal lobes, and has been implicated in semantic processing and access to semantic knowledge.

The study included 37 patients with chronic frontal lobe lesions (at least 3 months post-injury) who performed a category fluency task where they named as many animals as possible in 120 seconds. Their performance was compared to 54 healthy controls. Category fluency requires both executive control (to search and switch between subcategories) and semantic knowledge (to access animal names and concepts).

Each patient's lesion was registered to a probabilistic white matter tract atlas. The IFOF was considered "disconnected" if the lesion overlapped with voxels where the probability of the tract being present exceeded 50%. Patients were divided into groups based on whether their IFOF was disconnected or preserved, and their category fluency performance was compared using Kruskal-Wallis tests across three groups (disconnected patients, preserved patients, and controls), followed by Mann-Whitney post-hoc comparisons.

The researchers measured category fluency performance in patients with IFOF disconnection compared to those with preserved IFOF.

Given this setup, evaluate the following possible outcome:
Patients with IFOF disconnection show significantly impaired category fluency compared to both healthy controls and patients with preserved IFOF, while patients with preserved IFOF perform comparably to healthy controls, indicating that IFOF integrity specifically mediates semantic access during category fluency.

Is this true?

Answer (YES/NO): NO